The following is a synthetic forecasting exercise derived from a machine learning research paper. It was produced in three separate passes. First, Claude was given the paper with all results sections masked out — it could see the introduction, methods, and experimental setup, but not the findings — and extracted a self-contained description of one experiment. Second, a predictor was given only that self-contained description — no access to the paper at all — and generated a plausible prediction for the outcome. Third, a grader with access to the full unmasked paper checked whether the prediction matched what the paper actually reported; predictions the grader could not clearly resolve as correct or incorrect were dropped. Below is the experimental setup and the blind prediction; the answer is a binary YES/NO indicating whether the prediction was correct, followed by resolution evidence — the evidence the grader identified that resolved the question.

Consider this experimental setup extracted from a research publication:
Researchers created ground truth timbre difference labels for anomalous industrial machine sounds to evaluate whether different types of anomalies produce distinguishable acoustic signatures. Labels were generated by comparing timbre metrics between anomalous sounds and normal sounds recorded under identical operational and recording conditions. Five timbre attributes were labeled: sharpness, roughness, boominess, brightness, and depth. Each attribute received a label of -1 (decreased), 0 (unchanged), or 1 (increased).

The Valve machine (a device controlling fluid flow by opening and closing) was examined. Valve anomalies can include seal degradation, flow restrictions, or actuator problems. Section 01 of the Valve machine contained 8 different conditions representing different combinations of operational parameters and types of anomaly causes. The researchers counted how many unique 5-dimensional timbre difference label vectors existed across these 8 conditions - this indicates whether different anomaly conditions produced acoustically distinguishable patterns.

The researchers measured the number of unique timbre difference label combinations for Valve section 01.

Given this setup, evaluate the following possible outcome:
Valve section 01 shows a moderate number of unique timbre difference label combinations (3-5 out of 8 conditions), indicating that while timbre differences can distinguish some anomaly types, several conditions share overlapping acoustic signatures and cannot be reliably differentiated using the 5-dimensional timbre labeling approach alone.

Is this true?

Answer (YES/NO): NO